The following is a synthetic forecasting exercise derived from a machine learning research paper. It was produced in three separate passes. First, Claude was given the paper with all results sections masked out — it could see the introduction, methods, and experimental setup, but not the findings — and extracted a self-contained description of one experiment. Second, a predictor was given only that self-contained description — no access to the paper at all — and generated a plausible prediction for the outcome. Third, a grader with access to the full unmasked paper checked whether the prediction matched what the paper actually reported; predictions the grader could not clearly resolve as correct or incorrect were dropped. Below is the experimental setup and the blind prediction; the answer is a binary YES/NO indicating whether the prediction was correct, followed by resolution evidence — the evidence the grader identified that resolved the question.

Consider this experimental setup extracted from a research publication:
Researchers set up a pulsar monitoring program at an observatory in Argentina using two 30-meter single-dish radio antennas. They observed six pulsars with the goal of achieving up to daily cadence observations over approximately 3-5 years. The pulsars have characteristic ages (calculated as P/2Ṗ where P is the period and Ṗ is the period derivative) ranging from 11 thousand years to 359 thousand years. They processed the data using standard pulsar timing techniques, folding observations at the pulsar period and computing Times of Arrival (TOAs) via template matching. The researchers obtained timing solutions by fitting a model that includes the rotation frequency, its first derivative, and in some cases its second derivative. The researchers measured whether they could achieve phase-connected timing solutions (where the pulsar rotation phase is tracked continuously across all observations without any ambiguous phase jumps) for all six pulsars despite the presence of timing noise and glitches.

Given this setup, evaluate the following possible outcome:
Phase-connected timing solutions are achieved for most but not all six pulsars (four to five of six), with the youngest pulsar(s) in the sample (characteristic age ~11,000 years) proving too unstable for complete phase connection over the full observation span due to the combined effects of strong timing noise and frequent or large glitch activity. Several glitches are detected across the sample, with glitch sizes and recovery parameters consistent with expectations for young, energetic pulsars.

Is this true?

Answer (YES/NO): NO